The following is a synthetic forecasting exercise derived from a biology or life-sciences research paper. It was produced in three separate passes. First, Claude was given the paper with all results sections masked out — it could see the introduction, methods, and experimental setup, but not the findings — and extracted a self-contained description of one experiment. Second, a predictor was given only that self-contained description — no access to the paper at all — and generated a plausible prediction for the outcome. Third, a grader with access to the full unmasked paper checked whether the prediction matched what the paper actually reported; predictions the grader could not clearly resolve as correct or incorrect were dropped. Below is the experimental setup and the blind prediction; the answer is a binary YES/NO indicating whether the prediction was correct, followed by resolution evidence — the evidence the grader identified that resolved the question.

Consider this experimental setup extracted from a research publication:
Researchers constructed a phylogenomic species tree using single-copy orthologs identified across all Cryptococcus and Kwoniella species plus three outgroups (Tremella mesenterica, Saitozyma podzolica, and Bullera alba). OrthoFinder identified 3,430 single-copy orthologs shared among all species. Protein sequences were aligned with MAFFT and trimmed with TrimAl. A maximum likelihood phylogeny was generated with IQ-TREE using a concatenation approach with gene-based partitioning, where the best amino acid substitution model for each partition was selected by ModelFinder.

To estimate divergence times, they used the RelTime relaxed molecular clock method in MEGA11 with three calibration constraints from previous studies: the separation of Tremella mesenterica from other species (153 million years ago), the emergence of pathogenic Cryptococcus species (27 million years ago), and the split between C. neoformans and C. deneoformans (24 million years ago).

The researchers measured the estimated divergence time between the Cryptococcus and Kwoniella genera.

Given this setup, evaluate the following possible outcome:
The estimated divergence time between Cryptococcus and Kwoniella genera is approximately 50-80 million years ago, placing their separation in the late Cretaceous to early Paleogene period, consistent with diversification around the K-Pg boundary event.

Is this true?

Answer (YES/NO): NO